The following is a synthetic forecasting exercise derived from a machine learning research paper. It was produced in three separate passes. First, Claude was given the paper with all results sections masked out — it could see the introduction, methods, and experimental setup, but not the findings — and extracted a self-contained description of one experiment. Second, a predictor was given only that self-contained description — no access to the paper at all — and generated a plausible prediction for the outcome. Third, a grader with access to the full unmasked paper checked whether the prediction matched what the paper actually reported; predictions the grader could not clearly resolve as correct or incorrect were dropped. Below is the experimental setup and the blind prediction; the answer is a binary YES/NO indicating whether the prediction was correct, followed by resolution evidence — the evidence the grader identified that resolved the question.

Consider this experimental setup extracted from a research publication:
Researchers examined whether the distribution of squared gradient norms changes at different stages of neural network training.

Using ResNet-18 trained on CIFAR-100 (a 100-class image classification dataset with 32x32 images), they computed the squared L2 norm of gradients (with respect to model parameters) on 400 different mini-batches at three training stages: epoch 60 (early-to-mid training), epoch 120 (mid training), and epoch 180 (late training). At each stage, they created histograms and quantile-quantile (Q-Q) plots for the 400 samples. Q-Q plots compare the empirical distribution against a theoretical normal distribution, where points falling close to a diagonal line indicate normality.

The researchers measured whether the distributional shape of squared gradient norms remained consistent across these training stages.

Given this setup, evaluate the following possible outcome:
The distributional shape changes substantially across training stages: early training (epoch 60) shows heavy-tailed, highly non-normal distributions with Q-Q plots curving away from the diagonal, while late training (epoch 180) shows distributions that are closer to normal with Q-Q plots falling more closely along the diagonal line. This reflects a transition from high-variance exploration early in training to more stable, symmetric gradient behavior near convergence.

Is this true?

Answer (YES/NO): NO